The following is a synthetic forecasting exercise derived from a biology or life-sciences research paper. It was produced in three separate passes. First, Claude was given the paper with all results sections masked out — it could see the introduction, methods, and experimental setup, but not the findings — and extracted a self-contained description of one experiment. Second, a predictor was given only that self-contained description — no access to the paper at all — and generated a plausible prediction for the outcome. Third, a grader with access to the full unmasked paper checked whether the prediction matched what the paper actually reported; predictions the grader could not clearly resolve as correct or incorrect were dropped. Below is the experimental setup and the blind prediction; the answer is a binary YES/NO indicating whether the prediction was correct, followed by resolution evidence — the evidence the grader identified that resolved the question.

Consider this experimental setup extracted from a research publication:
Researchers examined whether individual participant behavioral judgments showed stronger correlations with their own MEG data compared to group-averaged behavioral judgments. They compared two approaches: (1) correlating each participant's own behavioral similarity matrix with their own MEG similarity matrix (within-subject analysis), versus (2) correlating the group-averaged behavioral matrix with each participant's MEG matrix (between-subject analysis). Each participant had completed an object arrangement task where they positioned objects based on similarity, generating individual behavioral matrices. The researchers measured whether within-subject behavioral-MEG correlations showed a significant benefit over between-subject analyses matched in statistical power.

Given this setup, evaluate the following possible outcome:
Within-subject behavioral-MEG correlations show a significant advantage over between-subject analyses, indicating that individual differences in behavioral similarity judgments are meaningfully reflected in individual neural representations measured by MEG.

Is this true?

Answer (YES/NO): NO